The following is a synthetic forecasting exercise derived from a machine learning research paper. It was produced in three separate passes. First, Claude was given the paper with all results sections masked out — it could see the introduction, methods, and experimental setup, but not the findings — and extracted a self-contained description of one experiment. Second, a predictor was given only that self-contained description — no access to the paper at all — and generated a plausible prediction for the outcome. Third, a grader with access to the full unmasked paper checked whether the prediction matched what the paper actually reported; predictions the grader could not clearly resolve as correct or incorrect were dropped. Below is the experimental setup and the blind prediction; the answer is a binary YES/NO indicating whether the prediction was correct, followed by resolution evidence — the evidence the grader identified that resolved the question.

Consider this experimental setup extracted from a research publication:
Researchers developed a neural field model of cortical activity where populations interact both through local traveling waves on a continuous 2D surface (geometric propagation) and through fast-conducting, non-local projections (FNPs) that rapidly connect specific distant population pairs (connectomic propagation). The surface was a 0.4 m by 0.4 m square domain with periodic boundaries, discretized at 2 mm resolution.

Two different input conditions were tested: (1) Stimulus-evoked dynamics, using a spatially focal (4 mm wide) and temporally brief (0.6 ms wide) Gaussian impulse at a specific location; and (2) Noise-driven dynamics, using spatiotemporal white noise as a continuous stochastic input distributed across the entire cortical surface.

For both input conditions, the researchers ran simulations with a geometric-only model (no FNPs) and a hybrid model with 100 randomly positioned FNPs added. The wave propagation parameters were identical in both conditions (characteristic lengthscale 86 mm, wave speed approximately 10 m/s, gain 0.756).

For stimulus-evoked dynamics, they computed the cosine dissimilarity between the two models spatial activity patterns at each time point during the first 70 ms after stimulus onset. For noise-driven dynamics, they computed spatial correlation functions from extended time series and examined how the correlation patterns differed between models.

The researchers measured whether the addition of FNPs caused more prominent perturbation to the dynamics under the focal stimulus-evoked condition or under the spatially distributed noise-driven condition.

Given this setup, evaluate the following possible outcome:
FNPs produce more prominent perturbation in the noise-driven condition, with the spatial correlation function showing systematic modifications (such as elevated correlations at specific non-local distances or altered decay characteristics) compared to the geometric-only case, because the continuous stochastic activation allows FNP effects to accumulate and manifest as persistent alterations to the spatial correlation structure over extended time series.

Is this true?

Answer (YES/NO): NO